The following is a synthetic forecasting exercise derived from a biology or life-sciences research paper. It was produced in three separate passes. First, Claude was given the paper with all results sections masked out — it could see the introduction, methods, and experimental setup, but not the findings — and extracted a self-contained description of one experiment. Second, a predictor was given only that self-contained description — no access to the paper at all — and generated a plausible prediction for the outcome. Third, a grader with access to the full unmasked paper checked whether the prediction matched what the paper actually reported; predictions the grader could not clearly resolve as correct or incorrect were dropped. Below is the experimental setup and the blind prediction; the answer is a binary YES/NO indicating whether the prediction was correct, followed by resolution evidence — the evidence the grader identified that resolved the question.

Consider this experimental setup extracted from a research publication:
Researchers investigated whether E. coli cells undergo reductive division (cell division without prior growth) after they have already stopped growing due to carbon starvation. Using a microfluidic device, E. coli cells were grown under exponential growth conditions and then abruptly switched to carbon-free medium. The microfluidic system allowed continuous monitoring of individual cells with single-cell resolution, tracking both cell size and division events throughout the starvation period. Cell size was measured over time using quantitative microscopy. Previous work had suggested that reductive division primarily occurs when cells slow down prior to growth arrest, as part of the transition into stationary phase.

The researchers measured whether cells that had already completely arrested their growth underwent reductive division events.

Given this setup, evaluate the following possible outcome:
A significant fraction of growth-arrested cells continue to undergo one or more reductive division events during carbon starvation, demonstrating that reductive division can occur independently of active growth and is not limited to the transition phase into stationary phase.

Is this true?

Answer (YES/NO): YES